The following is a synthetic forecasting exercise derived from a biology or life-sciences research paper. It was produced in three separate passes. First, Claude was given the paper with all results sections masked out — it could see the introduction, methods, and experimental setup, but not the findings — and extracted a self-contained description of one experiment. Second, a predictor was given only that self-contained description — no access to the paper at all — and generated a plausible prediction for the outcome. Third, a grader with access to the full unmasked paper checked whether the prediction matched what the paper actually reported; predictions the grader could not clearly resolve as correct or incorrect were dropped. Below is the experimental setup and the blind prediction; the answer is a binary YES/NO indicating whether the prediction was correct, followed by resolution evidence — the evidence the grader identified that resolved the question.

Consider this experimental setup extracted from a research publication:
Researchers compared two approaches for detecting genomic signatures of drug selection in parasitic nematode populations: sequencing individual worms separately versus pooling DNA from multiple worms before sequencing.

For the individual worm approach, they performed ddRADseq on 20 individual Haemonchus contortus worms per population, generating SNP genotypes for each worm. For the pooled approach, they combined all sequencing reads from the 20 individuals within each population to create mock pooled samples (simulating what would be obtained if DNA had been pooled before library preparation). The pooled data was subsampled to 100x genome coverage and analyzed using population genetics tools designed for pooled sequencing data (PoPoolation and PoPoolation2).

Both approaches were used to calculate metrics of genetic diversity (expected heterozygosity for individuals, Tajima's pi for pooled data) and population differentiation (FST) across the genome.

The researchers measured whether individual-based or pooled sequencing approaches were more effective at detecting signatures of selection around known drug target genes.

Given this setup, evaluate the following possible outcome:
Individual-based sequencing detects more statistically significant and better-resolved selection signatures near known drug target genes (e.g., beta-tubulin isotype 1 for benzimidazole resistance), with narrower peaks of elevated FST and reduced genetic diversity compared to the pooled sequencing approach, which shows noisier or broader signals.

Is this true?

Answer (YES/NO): NO